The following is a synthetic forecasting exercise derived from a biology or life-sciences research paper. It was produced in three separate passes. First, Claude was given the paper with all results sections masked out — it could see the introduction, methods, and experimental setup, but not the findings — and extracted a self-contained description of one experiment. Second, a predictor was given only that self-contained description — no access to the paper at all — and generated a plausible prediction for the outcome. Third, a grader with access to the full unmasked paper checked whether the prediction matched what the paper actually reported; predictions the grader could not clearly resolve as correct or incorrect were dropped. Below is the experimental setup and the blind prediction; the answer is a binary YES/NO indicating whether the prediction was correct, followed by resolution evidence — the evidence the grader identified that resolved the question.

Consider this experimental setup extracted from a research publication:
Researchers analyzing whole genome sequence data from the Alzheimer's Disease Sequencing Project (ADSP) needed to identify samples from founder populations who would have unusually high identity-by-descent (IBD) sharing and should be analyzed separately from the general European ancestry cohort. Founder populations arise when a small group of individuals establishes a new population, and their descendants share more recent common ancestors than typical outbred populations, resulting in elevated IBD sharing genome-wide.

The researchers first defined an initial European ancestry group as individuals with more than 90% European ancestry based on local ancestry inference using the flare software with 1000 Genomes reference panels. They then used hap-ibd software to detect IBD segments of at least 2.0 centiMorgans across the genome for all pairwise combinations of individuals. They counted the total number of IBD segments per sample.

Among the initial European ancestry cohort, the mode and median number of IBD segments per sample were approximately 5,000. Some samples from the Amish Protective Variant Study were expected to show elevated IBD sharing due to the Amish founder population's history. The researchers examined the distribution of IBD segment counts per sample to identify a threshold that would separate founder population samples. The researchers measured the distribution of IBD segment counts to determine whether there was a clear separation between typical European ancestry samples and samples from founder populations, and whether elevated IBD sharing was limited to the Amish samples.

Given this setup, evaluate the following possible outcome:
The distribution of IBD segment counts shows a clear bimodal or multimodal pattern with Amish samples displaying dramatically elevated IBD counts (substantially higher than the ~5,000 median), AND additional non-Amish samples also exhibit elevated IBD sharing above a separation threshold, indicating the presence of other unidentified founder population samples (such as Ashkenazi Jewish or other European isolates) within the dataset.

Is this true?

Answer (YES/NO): YES